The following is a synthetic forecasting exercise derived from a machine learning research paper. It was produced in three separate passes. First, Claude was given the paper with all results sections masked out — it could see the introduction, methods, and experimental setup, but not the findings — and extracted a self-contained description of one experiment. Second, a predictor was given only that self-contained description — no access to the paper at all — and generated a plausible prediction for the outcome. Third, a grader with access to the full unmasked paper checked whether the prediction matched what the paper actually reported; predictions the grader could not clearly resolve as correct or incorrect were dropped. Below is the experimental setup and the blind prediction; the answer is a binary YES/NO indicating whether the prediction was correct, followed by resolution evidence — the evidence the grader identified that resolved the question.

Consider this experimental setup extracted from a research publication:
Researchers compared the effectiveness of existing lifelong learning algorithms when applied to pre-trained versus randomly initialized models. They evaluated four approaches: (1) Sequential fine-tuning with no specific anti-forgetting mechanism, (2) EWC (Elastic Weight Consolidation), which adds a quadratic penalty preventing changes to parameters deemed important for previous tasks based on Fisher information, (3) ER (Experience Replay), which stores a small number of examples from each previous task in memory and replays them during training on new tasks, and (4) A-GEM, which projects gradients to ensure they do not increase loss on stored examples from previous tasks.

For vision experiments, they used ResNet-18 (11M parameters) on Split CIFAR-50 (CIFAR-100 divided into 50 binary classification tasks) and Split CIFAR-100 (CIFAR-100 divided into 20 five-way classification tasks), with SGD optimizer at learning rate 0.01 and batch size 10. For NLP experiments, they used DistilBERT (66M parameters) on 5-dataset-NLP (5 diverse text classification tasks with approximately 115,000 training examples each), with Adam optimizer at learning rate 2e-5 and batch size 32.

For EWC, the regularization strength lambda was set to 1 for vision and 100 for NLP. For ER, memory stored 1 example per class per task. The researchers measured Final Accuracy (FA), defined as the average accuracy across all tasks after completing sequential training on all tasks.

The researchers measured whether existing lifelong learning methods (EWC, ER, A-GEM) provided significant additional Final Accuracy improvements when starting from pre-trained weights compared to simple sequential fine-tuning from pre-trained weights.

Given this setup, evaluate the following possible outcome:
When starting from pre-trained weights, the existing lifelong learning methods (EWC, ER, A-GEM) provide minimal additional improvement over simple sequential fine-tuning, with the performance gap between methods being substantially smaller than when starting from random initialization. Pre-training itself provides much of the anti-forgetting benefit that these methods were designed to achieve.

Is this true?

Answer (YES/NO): YES